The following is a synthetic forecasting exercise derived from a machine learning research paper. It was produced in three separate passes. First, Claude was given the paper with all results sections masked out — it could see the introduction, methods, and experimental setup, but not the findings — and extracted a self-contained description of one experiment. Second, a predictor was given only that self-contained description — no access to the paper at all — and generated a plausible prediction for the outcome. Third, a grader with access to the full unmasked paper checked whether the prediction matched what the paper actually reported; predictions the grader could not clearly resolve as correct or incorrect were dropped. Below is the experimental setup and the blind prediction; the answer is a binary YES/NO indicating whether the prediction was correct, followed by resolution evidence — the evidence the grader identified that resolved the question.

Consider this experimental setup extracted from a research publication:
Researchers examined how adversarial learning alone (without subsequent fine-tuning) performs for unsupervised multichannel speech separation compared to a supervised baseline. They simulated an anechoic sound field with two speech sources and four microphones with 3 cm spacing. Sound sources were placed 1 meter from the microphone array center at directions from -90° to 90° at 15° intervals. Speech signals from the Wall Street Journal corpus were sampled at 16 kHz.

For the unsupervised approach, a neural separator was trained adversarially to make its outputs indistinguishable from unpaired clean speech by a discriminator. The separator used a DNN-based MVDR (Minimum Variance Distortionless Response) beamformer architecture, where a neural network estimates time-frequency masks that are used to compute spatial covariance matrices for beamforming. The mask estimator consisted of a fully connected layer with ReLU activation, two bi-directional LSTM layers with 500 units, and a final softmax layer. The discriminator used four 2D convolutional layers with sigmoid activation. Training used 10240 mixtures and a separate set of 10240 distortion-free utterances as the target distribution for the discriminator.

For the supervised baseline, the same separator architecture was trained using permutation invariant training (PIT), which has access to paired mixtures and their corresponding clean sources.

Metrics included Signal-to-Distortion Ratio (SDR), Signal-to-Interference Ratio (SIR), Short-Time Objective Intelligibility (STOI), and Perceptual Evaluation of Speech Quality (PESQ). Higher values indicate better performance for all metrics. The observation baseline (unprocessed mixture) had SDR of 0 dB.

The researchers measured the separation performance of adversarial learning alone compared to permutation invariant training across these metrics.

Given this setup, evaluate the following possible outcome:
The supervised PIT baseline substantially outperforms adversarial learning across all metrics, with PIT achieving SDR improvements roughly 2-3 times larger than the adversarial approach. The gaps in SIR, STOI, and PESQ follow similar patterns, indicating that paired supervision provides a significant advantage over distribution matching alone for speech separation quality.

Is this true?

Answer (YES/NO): NO